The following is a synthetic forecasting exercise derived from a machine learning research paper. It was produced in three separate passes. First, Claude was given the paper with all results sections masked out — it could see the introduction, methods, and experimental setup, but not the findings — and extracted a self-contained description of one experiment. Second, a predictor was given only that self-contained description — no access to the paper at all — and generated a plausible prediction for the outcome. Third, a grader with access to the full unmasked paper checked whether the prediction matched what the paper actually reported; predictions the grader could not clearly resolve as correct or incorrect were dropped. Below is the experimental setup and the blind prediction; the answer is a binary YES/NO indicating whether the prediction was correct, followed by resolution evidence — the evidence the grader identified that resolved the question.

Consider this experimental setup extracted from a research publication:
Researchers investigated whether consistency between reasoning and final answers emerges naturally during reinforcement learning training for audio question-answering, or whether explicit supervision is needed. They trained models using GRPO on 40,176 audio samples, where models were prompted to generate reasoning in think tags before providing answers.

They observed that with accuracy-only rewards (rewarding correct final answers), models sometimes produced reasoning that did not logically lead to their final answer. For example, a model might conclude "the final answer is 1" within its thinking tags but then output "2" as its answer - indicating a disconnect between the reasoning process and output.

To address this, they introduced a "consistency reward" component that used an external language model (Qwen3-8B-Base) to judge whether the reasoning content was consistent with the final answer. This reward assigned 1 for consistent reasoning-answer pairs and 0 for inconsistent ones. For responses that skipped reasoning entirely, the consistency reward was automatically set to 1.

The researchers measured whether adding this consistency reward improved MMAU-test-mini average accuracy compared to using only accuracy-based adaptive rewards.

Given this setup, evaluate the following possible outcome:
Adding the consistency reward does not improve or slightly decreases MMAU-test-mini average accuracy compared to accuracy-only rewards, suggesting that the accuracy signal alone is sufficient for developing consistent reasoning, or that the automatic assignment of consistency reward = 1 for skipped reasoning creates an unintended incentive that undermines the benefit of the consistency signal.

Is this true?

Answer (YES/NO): NO